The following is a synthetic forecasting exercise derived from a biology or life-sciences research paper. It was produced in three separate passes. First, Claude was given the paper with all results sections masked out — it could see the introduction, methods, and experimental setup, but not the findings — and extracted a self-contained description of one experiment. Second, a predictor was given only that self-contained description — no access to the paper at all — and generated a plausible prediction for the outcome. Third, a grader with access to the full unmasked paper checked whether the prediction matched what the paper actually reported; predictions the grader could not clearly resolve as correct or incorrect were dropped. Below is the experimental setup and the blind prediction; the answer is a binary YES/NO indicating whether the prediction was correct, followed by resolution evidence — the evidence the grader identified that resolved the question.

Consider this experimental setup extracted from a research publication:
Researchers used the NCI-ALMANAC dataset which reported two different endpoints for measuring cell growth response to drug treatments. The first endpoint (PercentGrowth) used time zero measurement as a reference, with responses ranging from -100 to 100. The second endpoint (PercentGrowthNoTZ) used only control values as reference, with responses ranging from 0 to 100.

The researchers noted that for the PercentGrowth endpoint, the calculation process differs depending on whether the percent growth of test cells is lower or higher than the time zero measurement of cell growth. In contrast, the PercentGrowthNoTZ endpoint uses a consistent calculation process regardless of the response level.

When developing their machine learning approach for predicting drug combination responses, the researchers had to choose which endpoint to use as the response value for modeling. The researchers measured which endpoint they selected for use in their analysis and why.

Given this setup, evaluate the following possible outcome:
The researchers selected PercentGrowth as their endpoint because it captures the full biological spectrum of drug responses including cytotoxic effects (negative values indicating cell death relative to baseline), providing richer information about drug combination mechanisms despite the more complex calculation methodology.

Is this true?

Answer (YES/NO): NO